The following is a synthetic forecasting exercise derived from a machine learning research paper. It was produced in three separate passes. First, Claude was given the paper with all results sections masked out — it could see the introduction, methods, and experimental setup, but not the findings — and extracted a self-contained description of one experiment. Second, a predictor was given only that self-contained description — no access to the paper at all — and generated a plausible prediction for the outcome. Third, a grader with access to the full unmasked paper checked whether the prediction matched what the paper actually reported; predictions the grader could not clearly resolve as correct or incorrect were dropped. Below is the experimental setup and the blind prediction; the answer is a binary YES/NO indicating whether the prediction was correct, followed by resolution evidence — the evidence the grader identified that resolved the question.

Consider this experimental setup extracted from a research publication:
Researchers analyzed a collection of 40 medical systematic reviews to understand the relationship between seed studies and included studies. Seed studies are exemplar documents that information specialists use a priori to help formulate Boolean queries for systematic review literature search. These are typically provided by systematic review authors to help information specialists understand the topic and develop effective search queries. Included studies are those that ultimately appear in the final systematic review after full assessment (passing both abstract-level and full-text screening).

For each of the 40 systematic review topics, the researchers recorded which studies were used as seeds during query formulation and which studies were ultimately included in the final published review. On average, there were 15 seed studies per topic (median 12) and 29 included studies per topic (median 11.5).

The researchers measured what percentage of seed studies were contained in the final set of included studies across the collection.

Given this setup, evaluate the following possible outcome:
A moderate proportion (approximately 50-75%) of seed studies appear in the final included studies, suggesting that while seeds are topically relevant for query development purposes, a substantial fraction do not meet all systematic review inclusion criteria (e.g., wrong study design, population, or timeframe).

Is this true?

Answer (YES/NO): NO